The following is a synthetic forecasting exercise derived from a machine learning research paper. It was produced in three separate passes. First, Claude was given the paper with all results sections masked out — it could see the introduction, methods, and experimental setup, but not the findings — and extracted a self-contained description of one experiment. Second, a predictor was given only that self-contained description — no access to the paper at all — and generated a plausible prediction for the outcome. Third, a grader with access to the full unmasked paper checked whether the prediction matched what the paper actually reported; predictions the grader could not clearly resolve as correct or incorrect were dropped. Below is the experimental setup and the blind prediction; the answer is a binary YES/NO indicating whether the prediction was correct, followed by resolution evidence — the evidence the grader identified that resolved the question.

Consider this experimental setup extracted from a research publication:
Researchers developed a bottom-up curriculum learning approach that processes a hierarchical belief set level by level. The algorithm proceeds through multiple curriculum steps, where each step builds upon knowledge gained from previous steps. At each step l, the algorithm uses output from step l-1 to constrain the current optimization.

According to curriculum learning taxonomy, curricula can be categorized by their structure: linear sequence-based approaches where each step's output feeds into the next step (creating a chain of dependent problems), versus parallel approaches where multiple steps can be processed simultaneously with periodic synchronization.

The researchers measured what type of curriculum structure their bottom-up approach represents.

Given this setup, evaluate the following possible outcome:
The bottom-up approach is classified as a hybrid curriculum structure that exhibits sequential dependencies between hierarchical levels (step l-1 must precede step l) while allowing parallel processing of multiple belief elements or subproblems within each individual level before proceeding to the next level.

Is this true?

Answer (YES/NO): NO